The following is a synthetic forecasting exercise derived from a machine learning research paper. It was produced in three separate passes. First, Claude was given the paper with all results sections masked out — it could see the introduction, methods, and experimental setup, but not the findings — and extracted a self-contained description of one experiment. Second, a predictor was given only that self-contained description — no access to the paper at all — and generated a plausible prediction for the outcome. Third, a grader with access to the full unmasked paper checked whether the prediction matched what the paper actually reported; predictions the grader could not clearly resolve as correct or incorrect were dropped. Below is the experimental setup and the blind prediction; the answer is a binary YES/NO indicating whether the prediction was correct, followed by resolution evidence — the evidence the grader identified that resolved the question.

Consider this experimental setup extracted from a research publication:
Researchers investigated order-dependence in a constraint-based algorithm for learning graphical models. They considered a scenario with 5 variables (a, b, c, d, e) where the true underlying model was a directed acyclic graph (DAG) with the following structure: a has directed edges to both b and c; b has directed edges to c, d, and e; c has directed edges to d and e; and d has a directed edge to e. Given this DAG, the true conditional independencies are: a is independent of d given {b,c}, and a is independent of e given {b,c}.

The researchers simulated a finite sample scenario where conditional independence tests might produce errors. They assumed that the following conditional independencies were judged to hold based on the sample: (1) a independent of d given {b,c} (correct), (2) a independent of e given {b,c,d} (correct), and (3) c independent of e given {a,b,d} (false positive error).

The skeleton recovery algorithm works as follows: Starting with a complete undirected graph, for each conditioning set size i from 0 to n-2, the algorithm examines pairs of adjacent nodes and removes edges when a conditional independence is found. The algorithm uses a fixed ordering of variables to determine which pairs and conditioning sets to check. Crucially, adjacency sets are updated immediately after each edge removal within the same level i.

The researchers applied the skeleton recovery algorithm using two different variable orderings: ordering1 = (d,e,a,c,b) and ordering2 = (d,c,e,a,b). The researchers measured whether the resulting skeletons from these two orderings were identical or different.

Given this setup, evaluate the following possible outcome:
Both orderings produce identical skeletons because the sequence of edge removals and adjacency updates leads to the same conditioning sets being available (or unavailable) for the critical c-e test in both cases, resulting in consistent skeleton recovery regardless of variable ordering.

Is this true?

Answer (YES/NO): NO